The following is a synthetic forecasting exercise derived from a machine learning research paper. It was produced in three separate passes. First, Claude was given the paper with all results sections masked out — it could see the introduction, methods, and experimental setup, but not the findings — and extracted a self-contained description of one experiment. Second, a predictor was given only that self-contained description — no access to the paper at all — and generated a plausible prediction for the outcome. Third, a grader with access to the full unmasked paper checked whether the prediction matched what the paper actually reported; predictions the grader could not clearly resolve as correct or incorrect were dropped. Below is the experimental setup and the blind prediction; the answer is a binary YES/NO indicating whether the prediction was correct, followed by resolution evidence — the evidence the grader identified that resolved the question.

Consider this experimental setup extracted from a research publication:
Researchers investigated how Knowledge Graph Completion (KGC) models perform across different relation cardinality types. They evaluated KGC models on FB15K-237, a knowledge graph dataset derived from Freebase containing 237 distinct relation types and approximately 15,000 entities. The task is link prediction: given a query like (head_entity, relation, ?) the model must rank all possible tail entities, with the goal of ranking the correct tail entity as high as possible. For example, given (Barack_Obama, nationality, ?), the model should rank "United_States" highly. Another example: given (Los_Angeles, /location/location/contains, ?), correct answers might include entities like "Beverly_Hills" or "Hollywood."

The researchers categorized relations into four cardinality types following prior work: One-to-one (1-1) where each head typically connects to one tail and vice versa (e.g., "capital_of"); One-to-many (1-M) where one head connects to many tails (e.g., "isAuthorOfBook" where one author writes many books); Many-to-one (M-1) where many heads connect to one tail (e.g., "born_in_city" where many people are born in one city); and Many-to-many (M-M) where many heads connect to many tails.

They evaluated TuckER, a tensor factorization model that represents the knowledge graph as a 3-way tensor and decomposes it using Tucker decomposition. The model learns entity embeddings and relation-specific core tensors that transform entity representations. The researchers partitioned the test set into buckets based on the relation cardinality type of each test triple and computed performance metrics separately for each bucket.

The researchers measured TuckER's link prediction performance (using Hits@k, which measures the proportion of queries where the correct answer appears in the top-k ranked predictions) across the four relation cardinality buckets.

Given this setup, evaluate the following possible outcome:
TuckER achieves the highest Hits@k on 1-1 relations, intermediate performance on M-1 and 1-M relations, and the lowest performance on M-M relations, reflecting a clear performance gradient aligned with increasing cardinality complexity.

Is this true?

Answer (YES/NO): NO